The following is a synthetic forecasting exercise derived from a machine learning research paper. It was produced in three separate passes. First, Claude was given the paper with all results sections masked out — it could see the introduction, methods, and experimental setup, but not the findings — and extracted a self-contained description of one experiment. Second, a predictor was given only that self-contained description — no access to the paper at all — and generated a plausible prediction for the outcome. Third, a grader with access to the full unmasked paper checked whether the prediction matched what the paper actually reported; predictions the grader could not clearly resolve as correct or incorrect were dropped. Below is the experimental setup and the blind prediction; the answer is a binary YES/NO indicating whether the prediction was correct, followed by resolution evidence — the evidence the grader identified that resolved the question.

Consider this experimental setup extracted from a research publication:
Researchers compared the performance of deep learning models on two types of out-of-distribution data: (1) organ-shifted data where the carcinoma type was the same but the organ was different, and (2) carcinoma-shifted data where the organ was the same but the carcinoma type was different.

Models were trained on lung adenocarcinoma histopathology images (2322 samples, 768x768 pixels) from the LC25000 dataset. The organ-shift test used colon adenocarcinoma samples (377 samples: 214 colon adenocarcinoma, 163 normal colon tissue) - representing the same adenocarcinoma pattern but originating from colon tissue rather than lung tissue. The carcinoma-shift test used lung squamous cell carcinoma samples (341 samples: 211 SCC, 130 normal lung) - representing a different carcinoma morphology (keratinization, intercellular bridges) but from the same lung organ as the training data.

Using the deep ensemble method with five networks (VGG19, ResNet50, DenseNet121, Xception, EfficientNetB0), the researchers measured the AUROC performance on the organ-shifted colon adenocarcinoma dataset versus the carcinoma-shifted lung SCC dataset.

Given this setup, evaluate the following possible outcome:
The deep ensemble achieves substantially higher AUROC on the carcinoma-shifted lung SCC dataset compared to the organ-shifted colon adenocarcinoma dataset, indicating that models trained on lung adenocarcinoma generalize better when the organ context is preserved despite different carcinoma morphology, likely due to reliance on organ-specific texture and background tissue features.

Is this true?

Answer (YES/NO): YES